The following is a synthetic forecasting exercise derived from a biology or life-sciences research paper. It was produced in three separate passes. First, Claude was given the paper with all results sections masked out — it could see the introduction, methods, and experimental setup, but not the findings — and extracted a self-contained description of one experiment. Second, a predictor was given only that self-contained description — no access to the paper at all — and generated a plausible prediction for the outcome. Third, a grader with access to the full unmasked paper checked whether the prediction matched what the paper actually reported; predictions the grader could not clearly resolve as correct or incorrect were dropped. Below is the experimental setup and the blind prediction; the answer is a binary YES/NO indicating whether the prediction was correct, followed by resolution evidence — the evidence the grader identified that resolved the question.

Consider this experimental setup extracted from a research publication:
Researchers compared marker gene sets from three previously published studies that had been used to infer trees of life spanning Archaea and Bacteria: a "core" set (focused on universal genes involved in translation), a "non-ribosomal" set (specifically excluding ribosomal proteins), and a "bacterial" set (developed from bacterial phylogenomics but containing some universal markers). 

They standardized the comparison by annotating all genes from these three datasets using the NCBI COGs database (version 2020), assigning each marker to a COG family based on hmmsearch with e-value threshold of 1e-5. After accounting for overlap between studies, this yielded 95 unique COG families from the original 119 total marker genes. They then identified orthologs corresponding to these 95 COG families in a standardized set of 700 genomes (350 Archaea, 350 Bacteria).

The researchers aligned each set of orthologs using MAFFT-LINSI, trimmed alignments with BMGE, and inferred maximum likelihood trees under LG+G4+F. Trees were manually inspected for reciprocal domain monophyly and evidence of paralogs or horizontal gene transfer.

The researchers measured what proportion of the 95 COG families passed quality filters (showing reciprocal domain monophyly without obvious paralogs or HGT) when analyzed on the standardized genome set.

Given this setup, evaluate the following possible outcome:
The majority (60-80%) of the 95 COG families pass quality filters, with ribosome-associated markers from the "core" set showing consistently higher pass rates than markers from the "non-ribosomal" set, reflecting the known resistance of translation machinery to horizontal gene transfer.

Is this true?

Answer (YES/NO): NO